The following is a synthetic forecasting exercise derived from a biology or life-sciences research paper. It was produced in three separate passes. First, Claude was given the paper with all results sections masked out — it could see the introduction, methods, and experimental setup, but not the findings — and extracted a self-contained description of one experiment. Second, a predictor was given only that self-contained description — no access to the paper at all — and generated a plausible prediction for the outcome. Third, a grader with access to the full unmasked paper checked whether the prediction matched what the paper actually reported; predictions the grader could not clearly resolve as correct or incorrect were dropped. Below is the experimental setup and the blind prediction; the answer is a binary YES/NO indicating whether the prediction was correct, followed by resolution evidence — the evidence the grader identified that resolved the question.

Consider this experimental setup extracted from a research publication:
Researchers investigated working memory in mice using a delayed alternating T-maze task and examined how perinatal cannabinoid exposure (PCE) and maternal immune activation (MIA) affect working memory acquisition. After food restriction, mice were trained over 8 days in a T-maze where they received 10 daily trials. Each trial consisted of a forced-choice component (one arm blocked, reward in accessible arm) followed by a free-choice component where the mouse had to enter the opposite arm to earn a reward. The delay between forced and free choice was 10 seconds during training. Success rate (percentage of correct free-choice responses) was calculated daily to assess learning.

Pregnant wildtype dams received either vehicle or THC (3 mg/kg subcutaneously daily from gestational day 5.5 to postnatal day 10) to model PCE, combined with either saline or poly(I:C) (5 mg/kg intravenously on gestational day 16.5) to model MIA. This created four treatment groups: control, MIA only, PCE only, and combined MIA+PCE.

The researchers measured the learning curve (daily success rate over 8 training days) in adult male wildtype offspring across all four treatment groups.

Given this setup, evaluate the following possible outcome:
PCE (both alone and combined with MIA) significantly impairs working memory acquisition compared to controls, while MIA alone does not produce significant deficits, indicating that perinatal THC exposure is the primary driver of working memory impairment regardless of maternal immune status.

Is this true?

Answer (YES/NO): NO